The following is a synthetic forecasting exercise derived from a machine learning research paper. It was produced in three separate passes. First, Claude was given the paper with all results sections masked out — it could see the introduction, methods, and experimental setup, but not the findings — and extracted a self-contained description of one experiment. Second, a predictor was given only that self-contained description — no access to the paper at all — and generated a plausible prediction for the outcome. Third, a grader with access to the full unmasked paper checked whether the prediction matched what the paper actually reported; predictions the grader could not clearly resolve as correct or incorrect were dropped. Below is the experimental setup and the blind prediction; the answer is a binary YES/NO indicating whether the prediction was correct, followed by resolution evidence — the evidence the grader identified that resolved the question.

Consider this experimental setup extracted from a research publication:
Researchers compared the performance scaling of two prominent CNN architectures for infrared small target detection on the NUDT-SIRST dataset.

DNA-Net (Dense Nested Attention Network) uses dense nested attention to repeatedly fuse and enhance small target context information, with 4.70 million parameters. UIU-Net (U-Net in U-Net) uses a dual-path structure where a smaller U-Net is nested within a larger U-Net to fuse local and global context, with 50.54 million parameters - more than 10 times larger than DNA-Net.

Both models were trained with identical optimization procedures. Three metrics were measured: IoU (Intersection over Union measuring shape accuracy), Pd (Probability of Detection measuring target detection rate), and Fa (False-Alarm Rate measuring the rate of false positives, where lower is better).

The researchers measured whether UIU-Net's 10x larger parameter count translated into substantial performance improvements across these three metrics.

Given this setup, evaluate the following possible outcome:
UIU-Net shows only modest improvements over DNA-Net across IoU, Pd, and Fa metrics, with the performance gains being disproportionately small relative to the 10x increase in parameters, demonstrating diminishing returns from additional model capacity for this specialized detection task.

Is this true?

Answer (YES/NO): YES